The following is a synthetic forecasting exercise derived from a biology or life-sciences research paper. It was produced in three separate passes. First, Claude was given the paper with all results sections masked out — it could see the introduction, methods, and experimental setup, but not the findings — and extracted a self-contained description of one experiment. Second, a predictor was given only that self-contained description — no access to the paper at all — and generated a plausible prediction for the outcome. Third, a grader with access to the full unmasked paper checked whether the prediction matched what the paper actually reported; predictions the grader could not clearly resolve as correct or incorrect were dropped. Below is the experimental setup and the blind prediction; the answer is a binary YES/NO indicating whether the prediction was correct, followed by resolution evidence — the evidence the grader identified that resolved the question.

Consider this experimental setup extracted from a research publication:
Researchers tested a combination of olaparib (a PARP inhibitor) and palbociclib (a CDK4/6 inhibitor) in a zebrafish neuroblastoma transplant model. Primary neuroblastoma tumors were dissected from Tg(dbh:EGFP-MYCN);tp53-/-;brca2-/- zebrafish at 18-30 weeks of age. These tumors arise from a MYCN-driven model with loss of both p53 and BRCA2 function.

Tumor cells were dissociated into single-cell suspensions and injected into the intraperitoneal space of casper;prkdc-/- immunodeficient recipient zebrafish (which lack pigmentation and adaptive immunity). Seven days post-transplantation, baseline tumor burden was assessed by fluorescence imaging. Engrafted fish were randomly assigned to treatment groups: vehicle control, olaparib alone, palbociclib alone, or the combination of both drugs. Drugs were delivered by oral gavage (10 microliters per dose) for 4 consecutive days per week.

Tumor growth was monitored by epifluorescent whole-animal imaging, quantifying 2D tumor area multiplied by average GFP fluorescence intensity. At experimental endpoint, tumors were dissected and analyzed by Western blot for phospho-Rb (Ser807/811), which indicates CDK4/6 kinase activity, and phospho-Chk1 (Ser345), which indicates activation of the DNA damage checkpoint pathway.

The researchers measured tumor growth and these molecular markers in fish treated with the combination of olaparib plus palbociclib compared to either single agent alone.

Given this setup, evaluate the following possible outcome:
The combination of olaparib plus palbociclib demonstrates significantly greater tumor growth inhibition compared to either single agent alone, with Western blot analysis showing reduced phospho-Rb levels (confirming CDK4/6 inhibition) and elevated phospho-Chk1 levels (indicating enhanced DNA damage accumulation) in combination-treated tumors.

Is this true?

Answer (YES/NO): NO